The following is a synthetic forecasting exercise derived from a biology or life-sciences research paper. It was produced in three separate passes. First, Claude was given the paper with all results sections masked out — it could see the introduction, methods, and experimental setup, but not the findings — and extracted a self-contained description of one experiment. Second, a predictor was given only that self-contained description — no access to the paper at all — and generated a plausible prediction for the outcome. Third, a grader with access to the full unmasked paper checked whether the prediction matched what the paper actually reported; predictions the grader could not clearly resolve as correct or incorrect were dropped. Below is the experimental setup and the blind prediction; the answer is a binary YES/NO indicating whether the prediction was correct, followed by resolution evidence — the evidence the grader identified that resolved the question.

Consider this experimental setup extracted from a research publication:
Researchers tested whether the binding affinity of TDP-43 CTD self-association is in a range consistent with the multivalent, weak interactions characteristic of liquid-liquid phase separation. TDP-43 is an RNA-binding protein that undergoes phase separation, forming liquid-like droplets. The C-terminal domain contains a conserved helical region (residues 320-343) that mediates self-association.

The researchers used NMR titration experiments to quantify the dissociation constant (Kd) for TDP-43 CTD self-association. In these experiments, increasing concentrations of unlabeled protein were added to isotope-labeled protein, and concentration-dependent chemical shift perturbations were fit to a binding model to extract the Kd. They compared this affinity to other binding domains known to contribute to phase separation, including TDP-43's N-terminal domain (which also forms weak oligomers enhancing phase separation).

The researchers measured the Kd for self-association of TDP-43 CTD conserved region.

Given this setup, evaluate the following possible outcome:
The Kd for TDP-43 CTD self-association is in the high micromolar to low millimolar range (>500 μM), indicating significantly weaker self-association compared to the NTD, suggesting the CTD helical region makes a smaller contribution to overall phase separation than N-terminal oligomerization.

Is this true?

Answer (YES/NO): NO